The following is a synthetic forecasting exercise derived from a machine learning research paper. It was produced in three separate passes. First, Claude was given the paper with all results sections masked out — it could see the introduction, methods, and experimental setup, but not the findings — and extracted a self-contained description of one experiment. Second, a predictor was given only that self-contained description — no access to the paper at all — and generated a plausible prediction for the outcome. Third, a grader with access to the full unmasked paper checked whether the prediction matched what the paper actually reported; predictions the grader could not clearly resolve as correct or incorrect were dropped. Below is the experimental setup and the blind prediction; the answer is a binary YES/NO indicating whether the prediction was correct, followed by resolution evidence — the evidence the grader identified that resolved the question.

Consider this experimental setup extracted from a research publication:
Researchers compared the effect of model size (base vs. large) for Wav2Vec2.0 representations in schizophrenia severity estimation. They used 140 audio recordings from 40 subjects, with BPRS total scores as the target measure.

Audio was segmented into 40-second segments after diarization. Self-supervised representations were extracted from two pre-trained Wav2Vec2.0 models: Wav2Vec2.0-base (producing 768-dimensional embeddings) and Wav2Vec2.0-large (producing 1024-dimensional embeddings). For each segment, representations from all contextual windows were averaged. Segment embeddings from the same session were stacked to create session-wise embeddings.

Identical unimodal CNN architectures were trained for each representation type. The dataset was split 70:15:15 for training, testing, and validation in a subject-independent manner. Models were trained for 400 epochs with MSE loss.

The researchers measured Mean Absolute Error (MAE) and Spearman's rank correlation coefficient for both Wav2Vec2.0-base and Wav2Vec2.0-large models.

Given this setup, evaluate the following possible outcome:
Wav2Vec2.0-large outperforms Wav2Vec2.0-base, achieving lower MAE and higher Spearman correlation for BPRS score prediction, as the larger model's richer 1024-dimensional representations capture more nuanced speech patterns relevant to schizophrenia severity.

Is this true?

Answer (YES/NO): NO